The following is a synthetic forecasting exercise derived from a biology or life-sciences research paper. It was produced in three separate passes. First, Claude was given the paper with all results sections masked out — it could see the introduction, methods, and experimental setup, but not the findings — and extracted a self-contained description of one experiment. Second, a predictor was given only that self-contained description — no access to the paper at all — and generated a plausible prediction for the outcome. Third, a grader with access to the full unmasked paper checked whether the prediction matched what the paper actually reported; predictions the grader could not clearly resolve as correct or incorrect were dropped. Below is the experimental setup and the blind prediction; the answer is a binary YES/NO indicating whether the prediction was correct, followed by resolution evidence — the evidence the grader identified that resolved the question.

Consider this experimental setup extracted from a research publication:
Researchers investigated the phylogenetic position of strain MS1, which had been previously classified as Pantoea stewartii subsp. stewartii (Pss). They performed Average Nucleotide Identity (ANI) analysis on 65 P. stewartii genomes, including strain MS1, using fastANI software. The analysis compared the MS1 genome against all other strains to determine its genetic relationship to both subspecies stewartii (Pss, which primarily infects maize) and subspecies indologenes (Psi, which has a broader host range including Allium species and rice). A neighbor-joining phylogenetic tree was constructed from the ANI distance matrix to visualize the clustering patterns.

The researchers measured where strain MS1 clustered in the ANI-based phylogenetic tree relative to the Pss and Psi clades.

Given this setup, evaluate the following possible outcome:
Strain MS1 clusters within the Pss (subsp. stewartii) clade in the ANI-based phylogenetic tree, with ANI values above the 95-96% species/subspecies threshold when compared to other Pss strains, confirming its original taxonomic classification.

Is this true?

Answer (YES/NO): NO